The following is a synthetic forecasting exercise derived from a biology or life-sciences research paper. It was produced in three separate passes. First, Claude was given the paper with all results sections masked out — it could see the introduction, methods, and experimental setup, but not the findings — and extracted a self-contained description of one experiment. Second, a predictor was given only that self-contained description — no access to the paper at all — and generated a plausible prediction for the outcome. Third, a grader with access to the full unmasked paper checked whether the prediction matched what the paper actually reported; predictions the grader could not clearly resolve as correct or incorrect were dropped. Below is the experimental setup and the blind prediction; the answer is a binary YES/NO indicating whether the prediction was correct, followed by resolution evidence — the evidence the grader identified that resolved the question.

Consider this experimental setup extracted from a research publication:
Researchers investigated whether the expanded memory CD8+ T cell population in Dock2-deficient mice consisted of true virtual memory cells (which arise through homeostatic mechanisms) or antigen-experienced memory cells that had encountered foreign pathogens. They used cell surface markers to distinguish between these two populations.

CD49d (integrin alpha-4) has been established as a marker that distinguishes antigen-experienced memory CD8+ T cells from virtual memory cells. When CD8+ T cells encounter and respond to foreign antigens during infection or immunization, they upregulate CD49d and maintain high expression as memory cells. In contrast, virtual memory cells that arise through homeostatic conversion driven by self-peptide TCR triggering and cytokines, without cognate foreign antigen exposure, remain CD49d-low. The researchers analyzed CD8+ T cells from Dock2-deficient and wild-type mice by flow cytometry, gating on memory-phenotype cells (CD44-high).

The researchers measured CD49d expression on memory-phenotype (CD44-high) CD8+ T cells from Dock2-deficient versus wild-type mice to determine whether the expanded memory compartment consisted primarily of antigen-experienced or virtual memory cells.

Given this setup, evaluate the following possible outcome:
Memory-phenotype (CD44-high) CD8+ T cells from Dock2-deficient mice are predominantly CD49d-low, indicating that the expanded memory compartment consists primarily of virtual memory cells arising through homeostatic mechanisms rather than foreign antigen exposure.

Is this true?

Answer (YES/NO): YES